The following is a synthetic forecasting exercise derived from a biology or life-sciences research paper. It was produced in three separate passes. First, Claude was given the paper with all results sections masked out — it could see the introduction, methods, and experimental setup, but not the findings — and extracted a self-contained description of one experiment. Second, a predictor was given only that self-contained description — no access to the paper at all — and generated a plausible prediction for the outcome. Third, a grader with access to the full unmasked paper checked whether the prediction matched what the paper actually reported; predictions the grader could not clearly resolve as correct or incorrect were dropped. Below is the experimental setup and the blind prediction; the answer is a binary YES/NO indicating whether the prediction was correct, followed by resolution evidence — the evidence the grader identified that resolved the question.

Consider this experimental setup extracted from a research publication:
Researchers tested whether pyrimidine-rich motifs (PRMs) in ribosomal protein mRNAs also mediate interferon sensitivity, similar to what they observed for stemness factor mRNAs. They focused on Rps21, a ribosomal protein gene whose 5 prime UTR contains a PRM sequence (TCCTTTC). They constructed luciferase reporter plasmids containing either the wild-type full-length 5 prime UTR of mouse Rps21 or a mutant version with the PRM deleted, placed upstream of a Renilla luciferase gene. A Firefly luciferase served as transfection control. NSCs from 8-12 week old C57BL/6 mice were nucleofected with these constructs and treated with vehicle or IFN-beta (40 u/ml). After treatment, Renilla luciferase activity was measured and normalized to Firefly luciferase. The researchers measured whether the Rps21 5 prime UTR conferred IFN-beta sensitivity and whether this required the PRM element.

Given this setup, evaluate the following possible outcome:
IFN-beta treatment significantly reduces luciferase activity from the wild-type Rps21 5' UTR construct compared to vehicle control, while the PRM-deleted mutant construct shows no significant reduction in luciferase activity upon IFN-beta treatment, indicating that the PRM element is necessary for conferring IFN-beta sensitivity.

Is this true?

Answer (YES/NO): NO